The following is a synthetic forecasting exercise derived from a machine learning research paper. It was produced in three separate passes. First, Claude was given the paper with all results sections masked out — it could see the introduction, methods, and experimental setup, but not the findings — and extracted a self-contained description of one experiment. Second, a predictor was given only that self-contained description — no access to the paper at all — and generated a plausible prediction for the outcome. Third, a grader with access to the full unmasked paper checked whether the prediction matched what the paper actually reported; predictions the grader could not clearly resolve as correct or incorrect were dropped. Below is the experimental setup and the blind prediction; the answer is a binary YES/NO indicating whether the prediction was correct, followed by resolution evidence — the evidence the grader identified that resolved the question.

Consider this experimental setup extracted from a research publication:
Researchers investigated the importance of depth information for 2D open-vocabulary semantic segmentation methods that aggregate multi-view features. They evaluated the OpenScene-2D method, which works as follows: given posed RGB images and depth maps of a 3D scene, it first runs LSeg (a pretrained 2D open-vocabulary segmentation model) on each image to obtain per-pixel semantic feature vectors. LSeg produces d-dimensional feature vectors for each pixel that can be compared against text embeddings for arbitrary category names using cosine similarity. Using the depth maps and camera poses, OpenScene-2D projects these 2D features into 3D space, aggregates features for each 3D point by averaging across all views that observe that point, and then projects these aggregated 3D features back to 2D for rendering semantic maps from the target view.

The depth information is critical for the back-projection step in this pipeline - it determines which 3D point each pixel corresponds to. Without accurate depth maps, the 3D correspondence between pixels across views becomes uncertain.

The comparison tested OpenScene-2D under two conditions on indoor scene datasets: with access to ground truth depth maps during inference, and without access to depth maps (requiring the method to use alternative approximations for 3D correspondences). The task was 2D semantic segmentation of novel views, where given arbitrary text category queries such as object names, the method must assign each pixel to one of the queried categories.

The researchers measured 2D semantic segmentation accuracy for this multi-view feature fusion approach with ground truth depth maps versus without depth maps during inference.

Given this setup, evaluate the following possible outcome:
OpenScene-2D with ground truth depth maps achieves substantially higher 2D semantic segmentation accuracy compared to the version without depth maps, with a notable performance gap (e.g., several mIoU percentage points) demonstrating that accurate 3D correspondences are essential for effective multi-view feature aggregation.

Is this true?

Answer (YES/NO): YES